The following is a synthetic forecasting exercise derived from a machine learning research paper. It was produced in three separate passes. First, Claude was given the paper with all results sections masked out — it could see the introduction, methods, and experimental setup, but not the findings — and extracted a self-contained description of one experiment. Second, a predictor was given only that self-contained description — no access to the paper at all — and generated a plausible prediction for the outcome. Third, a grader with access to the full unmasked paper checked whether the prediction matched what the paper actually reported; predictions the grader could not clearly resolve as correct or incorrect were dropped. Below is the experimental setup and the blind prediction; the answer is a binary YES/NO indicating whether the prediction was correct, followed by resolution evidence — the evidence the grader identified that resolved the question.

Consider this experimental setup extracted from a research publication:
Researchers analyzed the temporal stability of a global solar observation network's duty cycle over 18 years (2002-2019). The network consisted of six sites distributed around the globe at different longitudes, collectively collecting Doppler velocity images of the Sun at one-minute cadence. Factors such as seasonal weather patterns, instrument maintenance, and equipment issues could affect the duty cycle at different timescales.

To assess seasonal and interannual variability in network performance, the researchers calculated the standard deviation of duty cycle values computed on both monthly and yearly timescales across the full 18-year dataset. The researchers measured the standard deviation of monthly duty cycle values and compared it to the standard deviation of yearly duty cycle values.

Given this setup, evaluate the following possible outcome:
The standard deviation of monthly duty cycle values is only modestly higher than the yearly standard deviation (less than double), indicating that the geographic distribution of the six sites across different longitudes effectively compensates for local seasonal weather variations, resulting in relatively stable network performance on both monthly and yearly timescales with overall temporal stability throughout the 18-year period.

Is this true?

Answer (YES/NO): NO